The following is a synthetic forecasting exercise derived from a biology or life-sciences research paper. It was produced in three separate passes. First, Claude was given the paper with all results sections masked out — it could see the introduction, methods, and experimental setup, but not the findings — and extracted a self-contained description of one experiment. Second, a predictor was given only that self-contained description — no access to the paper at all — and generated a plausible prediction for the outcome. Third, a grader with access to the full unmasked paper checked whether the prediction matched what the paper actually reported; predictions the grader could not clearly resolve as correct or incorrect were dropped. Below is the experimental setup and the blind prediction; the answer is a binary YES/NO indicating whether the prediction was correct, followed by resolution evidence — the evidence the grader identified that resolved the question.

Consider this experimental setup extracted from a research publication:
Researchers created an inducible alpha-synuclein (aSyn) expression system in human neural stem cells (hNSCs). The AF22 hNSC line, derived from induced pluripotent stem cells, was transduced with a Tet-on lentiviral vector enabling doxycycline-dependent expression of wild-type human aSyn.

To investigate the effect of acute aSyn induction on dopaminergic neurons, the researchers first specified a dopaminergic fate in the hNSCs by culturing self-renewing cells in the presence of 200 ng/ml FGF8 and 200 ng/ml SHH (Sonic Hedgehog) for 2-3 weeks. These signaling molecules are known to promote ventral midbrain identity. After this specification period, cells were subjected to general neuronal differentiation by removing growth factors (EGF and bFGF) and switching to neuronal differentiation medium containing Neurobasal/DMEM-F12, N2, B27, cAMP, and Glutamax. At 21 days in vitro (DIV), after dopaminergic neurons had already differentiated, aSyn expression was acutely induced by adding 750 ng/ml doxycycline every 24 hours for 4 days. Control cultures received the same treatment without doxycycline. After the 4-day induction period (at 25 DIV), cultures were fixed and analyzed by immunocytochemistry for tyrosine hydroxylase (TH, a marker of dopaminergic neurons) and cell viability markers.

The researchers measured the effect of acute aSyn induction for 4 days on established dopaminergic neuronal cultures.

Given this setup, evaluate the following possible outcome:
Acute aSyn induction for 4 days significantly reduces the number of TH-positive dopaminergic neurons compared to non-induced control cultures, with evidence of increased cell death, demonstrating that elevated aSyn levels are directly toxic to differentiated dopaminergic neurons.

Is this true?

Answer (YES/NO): YES